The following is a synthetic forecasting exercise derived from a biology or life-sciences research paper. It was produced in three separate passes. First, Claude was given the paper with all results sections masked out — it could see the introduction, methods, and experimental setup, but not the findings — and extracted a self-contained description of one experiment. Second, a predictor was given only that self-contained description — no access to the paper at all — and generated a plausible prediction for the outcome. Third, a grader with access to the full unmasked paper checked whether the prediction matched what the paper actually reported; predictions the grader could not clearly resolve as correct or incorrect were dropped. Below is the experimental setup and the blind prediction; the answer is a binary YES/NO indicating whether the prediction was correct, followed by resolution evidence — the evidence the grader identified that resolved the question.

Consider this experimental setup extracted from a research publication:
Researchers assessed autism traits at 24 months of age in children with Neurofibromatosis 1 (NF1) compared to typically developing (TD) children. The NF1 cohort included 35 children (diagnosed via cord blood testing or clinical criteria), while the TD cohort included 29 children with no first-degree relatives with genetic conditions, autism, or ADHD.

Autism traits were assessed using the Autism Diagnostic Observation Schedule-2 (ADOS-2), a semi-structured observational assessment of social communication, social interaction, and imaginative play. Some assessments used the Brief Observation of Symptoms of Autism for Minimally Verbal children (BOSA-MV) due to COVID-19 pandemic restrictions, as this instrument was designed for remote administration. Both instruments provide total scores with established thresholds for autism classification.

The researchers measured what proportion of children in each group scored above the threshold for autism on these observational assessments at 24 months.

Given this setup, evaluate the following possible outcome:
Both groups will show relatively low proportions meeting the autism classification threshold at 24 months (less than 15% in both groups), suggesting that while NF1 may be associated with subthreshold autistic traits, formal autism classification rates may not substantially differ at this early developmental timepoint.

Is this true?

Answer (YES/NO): NO